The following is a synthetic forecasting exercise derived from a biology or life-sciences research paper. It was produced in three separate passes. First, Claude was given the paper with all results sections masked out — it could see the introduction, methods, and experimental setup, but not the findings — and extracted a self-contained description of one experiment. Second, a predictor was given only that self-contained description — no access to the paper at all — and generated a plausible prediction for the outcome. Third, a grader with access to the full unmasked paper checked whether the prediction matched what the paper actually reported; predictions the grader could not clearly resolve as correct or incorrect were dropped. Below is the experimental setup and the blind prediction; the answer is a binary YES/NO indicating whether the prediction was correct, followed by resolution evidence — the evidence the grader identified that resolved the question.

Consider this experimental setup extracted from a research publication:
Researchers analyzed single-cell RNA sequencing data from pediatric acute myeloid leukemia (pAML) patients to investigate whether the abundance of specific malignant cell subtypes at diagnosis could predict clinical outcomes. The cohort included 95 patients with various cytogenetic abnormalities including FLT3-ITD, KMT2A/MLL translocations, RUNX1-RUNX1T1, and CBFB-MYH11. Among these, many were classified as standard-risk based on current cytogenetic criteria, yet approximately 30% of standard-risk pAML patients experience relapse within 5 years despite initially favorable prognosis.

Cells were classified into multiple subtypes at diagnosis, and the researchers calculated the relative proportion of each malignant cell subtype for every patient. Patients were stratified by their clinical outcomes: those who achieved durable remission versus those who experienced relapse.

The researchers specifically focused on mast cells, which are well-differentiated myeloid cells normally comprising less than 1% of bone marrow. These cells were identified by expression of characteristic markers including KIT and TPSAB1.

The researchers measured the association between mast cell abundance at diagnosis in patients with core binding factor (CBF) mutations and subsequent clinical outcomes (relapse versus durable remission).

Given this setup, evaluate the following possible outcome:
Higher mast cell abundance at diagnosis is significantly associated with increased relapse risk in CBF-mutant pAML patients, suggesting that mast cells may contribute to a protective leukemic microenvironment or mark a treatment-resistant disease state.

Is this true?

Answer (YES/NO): YES